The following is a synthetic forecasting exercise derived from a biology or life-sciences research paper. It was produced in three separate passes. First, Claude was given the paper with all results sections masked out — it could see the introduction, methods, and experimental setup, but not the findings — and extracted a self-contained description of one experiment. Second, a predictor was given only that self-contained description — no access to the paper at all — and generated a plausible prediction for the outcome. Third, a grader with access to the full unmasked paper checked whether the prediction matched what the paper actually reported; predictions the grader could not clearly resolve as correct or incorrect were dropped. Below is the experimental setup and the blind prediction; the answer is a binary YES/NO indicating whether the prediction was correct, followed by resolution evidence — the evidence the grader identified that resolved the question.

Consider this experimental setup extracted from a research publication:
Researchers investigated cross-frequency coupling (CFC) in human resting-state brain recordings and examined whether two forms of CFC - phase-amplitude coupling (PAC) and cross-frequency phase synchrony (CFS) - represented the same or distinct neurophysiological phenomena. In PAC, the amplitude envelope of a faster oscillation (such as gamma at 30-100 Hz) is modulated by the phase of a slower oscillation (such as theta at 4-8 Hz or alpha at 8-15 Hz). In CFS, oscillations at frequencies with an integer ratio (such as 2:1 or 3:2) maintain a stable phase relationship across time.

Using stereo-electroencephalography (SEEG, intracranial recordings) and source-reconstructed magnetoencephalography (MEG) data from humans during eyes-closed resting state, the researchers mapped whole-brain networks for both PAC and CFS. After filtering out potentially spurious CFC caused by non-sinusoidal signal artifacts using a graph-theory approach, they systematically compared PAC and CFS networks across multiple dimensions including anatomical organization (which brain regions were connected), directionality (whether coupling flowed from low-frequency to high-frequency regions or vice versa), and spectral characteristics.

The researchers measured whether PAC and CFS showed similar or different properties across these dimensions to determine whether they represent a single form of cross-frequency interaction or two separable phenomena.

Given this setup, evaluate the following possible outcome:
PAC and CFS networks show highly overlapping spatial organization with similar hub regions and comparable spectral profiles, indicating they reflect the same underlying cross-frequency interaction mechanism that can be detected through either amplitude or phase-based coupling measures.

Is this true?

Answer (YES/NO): NO